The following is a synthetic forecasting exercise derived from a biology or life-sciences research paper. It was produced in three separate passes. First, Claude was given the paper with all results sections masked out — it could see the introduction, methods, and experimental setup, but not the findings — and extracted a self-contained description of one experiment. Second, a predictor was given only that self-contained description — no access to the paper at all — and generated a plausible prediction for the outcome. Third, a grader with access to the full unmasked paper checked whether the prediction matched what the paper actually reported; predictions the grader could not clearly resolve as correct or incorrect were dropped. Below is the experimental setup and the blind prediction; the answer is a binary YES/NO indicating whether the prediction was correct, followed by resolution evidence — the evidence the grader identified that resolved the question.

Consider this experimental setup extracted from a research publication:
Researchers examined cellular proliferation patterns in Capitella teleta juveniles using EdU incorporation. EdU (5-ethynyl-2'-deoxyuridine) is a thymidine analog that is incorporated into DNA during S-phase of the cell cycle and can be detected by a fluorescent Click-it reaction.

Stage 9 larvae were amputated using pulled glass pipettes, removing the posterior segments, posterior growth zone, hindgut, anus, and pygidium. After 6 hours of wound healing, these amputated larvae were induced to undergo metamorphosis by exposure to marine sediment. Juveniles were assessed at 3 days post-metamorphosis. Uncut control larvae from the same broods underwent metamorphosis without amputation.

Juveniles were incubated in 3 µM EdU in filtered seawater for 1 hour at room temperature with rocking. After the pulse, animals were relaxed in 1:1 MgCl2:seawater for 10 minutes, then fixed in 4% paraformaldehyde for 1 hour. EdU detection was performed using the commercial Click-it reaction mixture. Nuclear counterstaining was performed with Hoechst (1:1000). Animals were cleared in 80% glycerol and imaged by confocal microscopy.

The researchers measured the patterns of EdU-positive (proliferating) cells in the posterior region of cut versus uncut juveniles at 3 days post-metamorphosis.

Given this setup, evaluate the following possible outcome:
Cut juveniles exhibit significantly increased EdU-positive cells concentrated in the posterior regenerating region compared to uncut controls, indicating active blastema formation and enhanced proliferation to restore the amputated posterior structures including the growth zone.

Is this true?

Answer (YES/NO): NO